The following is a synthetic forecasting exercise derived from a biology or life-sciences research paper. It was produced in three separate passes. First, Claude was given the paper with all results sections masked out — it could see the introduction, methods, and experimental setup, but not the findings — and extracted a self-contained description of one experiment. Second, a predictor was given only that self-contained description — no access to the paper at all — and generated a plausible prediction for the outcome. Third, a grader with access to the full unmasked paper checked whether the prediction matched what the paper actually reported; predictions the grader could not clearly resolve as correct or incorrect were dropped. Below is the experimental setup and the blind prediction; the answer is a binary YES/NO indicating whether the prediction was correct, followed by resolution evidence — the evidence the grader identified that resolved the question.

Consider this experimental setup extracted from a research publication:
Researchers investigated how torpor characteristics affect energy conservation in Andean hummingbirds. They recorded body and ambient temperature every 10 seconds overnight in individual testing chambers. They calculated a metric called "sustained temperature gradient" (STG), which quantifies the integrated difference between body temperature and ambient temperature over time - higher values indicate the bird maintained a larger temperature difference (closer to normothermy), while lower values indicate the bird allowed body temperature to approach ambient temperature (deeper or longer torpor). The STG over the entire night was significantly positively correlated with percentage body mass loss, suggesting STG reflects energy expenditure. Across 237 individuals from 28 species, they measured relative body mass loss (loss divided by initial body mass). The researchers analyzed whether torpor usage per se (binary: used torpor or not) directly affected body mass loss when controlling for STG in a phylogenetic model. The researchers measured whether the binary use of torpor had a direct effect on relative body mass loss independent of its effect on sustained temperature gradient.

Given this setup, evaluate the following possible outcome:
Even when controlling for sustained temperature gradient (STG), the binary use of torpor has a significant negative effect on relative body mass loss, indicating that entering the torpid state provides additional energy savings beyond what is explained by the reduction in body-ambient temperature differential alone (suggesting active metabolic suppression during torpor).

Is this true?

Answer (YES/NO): NO